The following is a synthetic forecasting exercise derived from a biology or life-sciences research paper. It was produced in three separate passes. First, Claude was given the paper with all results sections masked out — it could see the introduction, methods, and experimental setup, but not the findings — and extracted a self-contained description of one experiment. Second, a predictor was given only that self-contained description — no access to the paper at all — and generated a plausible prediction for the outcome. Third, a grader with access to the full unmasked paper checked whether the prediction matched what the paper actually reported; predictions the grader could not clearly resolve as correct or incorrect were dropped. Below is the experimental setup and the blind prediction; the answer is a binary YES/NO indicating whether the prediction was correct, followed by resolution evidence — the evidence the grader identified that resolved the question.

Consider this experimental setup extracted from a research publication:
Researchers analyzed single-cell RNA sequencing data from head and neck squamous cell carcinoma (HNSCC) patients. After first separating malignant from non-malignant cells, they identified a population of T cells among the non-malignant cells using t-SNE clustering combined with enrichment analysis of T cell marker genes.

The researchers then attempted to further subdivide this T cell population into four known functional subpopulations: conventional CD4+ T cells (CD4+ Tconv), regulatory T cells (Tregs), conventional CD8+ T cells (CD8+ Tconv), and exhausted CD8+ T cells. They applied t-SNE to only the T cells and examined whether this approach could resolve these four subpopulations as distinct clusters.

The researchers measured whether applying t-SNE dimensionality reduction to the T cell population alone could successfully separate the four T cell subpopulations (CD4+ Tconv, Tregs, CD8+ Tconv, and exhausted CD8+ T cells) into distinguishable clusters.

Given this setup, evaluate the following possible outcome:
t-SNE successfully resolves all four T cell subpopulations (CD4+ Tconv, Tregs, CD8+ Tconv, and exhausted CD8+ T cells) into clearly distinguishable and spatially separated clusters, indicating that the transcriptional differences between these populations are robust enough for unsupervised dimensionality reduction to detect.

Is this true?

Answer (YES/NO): NO